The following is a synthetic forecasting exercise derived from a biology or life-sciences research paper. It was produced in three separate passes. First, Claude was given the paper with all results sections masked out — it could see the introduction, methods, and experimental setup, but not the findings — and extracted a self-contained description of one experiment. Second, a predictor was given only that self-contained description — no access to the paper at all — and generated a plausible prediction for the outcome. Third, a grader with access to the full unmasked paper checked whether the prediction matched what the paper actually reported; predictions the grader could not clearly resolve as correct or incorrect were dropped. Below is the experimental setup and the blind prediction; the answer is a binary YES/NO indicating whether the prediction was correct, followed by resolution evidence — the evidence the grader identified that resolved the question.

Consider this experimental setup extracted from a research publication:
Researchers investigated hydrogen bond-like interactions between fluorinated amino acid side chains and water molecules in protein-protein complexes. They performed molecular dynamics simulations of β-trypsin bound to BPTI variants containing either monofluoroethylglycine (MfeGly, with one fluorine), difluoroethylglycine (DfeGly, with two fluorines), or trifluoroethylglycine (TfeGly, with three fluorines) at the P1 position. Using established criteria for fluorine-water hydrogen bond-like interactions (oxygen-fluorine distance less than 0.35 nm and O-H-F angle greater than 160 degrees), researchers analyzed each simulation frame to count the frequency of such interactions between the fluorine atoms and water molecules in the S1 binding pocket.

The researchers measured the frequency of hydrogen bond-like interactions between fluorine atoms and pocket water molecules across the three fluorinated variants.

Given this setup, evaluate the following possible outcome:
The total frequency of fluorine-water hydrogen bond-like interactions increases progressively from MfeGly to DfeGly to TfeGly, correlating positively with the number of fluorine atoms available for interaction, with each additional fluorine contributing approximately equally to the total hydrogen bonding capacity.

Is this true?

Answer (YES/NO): NO